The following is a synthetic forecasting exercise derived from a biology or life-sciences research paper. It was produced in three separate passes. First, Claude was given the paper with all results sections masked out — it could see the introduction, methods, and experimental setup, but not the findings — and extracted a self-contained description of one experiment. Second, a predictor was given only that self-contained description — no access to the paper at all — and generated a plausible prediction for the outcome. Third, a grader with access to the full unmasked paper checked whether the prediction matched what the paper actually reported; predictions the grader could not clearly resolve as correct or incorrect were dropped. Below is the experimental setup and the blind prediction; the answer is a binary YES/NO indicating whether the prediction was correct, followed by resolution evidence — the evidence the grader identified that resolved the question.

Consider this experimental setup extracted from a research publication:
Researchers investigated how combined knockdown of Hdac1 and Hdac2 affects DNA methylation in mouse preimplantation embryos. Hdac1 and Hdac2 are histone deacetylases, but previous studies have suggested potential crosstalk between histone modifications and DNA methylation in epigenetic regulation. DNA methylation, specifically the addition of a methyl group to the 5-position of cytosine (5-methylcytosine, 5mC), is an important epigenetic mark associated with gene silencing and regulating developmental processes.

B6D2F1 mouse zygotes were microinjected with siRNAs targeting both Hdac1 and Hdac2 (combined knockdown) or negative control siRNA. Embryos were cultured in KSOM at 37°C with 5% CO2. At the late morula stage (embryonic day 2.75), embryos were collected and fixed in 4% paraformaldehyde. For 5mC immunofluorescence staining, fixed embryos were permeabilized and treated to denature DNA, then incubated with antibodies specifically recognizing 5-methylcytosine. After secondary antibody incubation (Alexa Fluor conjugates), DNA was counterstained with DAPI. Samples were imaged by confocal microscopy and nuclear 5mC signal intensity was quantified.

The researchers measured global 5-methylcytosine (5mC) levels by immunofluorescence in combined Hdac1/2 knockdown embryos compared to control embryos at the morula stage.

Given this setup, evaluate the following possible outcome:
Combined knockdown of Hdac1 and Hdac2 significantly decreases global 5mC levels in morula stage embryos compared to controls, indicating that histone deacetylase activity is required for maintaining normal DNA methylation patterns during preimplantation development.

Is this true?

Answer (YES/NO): NO